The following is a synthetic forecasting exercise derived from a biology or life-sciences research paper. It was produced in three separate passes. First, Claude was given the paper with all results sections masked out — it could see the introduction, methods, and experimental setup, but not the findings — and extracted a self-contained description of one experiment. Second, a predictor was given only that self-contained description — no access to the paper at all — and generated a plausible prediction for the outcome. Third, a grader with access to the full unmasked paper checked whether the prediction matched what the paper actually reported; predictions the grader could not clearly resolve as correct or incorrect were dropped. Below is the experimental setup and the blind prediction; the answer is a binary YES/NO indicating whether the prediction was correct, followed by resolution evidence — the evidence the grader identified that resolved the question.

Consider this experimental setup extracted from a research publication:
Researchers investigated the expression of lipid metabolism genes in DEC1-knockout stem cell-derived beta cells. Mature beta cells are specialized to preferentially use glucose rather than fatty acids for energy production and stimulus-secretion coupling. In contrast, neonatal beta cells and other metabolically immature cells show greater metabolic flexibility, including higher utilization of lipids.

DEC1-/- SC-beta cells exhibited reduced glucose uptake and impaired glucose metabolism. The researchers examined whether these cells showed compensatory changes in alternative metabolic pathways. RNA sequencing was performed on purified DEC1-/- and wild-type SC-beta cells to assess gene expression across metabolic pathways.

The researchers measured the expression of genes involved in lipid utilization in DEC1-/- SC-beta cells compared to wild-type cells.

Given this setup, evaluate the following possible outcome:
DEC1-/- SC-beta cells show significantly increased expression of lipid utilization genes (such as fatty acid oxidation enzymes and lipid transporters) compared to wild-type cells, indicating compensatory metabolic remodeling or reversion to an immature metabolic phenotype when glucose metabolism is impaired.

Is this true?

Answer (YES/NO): YES